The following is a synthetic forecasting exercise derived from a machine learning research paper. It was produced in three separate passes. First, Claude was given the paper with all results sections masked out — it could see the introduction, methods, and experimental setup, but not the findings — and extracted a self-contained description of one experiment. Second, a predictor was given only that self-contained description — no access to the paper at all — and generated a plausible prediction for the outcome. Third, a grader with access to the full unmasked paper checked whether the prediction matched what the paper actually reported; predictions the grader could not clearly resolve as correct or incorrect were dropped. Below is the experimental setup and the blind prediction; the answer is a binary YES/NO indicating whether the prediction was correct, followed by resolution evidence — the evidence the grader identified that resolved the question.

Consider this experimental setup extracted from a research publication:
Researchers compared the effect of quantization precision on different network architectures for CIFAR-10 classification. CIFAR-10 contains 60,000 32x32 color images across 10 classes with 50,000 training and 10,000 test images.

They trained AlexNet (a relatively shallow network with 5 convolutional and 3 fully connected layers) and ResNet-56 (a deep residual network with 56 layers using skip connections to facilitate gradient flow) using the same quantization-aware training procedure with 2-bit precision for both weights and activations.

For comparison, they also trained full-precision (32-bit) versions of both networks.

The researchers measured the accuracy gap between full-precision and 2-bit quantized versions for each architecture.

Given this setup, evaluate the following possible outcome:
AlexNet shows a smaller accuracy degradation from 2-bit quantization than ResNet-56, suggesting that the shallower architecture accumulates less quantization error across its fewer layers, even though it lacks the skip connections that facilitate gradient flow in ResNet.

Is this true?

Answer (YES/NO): YES